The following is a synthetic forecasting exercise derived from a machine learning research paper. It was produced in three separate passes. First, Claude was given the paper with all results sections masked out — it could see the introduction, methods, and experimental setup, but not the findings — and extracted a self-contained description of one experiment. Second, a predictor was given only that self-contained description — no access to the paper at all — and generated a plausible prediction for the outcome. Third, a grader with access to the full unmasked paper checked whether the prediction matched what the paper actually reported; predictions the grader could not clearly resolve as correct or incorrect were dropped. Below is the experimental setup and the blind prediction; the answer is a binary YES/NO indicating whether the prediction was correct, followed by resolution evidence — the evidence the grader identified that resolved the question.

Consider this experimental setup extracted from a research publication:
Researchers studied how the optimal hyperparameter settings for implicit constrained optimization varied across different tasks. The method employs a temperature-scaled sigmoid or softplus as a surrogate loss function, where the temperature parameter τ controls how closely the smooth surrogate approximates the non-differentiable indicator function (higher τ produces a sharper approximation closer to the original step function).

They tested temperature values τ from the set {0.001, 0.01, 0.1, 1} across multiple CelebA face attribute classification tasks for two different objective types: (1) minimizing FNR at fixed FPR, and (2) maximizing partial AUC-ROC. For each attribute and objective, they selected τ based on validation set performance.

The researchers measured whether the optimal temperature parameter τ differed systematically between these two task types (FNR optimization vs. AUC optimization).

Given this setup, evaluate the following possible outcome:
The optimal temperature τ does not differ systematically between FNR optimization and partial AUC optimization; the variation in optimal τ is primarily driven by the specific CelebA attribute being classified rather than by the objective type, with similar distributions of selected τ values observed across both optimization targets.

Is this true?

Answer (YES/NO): NO